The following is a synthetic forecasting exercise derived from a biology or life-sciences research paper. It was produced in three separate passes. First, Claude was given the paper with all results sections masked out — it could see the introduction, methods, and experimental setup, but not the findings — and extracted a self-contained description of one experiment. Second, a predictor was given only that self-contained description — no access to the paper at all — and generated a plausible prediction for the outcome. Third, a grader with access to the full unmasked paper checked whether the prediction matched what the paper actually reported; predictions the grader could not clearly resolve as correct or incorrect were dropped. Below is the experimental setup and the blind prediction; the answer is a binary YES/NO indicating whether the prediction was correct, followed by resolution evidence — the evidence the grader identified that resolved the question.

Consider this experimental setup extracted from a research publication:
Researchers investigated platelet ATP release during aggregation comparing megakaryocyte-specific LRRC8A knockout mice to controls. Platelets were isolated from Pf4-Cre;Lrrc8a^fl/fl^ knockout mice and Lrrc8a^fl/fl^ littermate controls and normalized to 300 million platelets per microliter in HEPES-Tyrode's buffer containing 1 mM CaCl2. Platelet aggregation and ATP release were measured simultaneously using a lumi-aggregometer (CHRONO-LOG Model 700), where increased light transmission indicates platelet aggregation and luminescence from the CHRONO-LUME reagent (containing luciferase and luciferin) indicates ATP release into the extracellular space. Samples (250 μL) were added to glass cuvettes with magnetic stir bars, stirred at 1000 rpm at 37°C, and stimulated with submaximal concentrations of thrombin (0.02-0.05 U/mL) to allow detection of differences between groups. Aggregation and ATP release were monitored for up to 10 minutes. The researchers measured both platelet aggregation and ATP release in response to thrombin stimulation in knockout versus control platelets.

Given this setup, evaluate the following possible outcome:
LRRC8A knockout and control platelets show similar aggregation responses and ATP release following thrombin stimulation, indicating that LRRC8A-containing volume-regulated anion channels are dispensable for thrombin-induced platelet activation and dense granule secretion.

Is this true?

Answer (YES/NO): NO